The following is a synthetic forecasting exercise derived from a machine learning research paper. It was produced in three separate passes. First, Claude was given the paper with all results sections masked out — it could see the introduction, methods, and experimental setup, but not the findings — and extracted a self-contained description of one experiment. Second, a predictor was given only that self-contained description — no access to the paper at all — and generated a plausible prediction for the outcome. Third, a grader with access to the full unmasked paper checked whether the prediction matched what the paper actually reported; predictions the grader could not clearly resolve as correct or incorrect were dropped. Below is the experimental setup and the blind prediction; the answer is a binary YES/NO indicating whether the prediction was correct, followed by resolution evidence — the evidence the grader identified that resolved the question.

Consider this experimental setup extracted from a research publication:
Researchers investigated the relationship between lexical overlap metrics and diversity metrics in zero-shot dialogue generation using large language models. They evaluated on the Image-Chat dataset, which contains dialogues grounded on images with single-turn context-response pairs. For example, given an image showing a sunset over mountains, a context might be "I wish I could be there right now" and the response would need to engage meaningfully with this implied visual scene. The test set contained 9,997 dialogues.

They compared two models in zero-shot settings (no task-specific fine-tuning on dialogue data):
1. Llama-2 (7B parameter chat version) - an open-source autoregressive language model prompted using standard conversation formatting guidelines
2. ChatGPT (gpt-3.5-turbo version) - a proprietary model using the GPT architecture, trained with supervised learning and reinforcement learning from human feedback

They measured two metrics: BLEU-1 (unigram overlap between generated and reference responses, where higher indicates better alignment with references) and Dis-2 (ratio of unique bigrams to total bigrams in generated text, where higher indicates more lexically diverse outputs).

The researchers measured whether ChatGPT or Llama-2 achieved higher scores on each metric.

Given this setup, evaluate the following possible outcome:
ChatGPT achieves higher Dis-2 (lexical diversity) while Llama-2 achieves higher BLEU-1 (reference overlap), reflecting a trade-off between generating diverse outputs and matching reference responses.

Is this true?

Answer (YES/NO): NO